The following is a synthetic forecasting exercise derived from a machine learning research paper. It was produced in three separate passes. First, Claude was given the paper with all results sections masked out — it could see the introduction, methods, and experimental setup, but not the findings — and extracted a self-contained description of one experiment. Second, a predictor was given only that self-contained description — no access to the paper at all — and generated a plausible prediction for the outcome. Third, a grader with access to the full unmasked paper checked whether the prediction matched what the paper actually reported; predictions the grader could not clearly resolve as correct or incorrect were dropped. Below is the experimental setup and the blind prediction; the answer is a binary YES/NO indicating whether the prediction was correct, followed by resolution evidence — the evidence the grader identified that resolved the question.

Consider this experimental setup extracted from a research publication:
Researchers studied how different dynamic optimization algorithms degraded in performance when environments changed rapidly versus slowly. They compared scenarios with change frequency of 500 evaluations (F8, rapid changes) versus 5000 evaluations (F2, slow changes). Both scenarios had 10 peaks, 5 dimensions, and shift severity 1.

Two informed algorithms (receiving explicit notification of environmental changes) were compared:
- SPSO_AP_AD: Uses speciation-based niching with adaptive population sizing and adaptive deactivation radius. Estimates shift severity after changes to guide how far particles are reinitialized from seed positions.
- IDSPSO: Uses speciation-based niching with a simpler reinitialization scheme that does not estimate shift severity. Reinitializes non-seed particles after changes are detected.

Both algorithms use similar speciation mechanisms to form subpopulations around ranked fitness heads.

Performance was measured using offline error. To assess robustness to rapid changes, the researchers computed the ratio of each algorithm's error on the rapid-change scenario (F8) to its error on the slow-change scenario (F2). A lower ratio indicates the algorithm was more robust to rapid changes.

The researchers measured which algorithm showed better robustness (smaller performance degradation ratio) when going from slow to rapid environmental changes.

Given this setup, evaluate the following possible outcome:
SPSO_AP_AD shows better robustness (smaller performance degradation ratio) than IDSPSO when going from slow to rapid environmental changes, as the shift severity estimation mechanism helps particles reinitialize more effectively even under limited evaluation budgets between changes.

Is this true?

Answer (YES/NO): YES